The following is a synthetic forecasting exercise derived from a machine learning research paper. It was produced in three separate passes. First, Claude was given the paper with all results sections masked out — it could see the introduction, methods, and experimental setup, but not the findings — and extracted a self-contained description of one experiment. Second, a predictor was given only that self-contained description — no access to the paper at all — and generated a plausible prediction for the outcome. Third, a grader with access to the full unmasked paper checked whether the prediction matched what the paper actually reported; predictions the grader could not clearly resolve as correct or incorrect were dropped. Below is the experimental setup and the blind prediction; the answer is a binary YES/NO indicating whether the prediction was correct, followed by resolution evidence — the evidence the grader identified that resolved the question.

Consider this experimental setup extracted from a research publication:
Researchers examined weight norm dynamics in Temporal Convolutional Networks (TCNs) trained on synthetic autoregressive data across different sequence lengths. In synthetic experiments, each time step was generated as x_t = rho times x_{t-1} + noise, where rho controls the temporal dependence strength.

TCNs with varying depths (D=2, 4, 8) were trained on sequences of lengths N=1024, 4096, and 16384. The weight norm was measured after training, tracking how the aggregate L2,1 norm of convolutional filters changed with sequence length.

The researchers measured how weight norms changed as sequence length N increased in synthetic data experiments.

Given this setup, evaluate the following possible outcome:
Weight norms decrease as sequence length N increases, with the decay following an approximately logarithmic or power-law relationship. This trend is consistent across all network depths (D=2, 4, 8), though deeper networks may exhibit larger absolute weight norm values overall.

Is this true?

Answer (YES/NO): NO